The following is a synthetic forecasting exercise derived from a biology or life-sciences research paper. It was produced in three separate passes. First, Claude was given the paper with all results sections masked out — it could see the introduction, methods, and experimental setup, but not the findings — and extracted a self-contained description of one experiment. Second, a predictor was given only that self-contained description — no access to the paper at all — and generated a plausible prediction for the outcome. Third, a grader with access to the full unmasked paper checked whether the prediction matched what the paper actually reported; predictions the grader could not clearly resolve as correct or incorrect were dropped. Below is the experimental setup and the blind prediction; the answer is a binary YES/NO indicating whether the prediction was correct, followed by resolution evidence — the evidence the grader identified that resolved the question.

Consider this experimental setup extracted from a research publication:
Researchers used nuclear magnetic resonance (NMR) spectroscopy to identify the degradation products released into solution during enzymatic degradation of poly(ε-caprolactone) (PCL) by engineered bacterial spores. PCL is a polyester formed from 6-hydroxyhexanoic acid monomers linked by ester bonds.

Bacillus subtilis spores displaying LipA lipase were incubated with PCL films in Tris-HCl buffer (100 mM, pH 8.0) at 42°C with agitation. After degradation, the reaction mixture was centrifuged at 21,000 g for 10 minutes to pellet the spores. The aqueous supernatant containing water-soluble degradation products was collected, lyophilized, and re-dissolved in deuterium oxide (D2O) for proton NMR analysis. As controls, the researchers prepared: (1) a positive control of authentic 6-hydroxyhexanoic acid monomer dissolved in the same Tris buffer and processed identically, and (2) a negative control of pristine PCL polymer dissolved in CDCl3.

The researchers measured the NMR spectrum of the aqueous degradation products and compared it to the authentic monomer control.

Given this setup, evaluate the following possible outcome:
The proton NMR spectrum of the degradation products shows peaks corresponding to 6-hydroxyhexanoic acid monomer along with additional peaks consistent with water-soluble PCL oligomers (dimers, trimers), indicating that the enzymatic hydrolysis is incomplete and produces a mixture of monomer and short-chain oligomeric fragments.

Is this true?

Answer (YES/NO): NO